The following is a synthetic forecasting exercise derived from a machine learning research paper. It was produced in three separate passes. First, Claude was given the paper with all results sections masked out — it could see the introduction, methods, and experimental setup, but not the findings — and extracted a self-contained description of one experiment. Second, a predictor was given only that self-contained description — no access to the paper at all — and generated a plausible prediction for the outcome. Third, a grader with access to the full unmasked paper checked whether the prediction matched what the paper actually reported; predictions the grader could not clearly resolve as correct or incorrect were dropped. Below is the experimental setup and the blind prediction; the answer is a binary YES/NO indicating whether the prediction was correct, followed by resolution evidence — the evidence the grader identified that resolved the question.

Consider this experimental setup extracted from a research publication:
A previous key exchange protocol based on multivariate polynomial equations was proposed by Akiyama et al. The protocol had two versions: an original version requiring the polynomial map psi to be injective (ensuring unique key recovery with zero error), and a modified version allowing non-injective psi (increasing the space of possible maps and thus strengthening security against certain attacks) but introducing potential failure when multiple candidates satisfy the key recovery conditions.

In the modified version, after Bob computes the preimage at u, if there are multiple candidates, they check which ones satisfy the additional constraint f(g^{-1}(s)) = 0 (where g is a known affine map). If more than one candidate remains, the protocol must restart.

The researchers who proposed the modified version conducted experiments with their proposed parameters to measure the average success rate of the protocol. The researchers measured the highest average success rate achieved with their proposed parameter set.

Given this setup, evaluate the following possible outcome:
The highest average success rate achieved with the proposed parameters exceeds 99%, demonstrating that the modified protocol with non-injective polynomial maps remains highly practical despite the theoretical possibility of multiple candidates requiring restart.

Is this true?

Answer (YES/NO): NO